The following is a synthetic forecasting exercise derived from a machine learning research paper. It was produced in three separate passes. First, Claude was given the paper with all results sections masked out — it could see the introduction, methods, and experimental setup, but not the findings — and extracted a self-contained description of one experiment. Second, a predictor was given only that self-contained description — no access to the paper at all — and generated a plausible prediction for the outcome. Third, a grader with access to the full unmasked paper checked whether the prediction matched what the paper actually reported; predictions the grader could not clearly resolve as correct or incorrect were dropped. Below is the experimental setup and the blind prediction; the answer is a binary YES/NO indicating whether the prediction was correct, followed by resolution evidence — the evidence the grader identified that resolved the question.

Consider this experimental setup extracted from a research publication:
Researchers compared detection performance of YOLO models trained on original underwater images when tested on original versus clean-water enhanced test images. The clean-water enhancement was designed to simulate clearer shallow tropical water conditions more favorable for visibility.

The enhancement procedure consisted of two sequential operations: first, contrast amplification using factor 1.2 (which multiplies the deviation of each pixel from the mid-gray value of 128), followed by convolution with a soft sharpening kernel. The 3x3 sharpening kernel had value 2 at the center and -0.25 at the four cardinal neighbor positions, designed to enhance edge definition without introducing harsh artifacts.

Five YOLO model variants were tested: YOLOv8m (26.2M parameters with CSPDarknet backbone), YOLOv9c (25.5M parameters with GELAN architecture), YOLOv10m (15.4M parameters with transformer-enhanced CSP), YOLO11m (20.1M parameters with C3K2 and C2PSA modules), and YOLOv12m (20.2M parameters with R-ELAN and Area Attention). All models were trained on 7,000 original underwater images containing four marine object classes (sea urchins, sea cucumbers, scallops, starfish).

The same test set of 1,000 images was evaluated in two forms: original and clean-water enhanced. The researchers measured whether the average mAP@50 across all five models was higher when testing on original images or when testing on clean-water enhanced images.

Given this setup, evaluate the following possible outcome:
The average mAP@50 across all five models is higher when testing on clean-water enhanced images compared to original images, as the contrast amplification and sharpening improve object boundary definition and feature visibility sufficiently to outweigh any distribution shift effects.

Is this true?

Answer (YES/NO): NO